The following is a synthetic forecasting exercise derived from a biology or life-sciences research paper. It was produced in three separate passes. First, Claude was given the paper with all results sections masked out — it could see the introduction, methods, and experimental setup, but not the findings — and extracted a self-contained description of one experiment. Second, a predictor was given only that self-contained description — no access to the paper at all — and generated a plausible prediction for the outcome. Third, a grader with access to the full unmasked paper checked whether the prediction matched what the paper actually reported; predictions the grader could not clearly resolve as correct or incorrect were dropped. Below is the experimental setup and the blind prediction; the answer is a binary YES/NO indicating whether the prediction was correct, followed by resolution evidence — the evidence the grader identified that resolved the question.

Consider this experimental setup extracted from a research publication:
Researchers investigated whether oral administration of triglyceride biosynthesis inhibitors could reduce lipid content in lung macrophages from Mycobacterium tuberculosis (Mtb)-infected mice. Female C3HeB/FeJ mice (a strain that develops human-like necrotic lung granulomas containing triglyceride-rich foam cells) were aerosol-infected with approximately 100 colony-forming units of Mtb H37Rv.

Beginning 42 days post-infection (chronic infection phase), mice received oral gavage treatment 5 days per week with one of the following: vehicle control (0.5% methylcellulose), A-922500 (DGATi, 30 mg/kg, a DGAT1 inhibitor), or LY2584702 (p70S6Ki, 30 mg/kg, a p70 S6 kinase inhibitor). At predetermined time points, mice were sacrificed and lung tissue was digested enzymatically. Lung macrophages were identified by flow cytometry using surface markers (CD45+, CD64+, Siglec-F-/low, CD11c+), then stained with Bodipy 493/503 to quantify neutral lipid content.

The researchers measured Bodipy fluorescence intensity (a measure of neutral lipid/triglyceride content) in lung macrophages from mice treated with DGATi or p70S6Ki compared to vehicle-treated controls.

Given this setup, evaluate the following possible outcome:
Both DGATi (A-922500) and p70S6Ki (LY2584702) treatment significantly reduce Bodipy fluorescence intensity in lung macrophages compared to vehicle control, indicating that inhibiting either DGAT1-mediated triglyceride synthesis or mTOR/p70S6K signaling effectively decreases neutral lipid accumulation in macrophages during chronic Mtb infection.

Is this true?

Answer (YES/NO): NO